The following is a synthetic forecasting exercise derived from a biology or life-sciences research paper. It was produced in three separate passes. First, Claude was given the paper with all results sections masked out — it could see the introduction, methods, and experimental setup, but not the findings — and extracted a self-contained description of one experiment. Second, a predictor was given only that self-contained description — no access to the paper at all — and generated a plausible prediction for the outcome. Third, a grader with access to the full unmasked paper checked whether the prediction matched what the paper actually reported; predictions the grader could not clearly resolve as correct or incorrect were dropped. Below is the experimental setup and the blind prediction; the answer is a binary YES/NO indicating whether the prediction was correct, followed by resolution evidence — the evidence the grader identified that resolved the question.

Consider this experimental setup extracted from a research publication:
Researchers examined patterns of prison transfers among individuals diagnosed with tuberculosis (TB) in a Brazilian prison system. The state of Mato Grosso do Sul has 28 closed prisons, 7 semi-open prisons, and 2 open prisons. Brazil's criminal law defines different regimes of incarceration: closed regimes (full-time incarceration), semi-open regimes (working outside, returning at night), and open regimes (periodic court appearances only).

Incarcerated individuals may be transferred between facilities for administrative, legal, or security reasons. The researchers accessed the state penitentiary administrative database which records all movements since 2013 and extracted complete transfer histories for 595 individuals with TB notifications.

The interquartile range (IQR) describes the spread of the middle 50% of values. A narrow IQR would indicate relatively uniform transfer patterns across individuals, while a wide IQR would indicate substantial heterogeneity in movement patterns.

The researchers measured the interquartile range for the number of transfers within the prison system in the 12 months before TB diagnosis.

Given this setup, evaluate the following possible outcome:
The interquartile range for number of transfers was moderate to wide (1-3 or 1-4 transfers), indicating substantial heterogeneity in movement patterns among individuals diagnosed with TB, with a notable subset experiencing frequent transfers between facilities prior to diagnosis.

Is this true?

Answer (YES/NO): NO